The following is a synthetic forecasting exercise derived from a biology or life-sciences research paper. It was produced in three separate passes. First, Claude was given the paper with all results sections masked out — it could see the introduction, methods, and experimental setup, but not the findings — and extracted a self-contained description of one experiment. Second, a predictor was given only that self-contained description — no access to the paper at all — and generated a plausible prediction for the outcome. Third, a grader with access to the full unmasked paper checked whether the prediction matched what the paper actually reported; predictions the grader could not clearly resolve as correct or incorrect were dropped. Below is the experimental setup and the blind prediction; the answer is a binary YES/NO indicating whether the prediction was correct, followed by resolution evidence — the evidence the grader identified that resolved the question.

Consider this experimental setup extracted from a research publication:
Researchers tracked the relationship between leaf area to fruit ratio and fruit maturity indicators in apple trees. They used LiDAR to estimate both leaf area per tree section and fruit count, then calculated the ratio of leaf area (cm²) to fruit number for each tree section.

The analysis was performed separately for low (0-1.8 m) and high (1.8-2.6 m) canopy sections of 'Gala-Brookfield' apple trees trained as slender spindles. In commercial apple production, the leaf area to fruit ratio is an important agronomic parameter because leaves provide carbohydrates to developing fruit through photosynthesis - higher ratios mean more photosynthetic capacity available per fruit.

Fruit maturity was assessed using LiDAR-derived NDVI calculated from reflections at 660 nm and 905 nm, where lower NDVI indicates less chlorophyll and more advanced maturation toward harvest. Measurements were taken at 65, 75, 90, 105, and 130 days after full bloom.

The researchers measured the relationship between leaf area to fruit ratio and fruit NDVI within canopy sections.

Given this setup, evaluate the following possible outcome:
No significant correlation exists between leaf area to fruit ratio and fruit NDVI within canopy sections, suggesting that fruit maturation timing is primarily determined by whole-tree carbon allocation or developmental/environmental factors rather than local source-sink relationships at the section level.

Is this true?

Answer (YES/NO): NO